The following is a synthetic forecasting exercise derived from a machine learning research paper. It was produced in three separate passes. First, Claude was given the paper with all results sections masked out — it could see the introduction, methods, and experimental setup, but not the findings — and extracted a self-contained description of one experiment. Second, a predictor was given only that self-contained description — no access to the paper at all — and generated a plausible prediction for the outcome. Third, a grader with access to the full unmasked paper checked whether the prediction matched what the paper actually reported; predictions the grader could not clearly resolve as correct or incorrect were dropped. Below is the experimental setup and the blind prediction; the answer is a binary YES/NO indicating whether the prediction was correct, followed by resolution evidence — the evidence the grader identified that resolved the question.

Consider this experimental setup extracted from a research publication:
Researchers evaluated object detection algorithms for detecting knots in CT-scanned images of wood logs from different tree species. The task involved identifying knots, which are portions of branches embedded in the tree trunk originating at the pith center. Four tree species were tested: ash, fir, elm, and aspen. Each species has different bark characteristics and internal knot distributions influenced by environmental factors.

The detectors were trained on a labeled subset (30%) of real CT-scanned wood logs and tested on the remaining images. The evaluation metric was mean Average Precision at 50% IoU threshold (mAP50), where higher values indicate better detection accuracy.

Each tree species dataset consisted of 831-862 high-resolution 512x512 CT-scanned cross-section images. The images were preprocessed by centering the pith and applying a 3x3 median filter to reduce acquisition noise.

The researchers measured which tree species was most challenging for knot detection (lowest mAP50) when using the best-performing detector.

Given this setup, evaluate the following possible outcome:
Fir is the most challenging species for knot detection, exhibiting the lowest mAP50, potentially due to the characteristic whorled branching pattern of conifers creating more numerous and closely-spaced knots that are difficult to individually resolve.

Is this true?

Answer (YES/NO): NO